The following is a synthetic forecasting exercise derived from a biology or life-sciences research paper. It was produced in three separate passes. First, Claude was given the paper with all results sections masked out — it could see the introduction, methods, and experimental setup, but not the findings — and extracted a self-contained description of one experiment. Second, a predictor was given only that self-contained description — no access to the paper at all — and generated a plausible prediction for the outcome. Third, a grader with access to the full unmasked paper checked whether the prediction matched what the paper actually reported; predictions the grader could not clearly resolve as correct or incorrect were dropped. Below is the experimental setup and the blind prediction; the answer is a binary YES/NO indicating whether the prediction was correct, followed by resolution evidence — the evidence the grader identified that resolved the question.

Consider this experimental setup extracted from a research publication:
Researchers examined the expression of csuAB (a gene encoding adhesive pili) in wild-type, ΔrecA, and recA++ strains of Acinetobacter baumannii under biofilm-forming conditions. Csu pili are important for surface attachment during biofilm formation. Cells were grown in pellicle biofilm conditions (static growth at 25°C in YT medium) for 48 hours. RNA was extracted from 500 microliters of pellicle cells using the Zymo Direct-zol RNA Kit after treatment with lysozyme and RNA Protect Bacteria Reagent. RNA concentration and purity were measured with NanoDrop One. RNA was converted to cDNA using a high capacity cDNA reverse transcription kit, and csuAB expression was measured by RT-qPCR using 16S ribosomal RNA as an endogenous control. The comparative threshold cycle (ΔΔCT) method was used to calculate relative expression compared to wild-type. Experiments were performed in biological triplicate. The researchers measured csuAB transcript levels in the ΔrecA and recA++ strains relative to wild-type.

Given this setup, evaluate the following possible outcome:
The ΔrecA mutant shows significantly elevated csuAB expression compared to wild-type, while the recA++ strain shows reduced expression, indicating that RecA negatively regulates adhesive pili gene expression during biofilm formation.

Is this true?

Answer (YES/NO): YES